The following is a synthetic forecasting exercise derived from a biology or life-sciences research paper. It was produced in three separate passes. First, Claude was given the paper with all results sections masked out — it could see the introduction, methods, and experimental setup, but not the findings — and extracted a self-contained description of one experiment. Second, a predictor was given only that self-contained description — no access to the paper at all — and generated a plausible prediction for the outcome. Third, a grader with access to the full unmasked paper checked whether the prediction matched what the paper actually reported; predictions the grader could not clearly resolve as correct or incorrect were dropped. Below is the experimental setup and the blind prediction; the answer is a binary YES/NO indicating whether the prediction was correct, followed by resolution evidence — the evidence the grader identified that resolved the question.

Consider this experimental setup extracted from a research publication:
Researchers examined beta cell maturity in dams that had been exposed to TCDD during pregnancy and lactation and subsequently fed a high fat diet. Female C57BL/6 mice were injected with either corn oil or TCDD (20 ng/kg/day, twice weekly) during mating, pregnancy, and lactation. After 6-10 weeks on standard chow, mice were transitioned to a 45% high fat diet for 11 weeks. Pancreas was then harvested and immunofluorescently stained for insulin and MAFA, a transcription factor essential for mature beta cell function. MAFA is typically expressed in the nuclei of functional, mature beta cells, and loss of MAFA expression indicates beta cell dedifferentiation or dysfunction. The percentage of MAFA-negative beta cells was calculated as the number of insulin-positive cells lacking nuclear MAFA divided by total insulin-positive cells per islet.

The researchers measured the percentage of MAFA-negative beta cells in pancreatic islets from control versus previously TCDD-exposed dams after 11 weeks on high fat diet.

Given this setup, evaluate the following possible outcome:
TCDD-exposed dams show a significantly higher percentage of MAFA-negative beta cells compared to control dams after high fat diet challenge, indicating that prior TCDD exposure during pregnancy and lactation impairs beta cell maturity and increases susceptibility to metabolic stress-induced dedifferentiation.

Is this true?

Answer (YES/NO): YES